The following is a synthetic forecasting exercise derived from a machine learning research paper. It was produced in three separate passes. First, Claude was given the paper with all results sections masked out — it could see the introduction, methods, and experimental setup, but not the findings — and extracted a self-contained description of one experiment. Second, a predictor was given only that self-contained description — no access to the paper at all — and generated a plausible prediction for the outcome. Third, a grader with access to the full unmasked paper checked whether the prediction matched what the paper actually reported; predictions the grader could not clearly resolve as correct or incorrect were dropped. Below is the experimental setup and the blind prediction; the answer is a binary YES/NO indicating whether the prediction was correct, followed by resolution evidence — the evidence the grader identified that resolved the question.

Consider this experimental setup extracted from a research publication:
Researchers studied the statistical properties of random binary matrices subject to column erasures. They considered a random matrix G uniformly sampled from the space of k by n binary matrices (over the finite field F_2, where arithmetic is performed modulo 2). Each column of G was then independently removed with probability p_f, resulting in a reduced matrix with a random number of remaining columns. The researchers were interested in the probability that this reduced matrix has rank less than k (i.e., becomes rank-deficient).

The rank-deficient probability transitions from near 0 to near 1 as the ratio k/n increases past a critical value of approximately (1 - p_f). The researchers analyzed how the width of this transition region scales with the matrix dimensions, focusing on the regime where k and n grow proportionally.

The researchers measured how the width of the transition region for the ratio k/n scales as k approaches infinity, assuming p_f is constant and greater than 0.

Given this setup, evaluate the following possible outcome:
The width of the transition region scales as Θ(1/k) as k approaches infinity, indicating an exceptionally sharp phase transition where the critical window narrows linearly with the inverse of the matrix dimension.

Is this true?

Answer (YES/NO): NO